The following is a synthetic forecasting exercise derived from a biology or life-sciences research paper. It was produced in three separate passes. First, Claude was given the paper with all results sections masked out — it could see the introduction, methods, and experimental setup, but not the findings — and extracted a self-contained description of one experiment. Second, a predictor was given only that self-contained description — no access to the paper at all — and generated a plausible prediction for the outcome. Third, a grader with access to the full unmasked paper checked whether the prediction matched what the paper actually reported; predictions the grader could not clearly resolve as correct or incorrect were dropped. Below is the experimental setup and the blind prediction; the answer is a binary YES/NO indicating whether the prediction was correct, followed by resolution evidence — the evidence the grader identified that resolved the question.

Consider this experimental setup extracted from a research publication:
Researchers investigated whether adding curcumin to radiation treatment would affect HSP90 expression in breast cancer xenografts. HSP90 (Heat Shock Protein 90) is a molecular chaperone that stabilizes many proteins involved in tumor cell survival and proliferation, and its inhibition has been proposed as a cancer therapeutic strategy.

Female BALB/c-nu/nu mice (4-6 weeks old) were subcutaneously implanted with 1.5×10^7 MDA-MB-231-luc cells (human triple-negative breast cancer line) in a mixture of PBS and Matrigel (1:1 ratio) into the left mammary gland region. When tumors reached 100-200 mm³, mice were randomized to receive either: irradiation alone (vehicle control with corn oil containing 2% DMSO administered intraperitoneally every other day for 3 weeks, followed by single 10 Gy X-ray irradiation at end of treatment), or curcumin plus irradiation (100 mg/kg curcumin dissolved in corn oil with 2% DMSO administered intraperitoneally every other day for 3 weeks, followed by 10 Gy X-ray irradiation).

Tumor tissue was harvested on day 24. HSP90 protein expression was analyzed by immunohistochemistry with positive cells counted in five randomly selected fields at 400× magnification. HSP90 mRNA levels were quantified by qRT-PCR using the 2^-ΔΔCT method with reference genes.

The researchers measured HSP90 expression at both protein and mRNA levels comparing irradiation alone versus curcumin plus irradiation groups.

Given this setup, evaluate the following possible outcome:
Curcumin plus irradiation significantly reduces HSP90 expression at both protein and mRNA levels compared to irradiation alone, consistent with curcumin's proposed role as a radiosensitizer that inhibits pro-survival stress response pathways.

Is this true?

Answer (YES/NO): NO